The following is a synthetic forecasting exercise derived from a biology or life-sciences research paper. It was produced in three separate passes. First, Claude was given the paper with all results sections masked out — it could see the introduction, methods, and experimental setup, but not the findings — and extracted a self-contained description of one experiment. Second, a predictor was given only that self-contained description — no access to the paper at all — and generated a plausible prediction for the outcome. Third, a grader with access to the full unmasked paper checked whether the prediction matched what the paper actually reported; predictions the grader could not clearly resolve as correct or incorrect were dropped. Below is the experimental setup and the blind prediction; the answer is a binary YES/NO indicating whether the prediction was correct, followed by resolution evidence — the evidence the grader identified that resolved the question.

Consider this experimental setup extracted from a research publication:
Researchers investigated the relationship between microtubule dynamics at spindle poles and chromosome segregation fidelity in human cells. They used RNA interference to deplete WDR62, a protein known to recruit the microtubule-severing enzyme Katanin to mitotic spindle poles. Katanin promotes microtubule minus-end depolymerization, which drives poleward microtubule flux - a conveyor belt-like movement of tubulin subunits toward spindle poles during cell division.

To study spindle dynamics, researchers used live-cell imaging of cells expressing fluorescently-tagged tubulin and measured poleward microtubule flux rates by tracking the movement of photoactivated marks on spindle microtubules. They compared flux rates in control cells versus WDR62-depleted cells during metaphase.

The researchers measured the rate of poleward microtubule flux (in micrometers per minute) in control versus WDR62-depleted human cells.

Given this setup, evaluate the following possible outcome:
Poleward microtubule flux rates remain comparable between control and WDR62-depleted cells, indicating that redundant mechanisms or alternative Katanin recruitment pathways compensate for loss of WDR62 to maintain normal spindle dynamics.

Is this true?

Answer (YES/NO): NO